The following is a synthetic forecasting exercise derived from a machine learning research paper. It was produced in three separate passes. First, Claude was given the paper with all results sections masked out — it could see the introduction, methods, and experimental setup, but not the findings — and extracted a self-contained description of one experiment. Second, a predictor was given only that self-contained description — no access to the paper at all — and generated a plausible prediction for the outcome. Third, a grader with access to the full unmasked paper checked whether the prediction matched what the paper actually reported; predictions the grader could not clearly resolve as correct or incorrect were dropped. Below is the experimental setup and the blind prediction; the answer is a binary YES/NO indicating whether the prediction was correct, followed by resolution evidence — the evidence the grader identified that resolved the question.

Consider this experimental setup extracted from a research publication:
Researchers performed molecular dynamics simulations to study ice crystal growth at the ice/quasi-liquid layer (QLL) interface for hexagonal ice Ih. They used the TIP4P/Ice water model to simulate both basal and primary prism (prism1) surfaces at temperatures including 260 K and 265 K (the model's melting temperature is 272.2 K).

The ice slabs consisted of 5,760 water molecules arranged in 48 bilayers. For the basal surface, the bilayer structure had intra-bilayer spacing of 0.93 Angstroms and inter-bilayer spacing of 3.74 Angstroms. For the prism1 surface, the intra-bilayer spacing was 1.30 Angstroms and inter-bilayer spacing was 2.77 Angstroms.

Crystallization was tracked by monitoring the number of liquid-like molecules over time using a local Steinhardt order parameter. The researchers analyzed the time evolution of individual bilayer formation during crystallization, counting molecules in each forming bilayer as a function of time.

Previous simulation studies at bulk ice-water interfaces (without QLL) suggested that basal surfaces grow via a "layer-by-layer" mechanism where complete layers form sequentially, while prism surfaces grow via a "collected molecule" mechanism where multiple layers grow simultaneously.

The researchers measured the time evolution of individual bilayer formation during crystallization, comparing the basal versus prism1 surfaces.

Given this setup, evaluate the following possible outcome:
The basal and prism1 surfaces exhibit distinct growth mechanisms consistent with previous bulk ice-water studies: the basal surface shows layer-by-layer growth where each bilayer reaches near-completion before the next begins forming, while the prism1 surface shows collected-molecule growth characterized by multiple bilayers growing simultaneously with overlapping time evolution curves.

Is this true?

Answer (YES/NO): YES